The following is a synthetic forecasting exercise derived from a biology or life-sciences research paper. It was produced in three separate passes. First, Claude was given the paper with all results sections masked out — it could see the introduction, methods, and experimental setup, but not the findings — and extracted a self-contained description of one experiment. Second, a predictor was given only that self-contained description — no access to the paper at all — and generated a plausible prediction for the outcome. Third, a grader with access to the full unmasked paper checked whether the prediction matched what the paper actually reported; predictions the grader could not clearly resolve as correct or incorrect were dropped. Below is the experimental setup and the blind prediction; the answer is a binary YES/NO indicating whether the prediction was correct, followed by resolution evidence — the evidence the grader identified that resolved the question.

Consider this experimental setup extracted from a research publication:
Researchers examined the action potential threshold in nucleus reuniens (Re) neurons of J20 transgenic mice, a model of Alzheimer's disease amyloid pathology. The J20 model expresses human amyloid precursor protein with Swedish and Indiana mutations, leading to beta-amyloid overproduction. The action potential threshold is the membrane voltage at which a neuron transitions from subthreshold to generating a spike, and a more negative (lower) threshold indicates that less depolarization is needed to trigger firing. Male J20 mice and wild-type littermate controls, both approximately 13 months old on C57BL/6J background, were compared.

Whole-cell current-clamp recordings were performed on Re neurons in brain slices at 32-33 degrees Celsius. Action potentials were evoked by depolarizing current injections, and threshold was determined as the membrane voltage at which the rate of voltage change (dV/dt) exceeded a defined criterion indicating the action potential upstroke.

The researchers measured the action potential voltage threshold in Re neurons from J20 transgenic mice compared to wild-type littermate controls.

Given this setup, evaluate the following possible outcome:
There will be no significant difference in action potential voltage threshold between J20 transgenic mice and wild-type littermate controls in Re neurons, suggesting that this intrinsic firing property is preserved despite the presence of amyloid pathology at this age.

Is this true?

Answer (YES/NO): YES